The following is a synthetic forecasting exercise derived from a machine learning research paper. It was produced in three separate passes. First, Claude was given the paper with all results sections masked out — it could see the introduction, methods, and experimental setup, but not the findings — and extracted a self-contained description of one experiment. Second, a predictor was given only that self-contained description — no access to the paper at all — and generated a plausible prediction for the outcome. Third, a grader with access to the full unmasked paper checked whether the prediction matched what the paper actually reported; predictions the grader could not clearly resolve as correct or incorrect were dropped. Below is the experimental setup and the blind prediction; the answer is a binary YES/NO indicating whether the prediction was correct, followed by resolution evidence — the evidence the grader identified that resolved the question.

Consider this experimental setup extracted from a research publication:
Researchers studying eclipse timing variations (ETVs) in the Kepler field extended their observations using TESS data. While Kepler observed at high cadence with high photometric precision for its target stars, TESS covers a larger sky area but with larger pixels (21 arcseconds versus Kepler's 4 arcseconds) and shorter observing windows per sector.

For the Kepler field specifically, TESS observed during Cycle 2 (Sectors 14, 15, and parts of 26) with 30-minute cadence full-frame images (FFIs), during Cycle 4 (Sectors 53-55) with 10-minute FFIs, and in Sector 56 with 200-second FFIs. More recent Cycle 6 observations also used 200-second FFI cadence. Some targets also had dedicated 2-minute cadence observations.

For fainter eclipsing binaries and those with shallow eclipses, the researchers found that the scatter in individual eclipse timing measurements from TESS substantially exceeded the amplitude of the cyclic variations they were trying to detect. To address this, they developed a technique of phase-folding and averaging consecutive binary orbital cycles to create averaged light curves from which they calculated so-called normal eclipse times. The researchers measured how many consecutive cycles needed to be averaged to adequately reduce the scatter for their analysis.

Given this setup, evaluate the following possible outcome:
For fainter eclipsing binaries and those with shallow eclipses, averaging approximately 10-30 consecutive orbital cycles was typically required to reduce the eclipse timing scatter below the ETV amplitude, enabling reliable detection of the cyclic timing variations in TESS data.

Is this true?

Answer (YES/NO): NO